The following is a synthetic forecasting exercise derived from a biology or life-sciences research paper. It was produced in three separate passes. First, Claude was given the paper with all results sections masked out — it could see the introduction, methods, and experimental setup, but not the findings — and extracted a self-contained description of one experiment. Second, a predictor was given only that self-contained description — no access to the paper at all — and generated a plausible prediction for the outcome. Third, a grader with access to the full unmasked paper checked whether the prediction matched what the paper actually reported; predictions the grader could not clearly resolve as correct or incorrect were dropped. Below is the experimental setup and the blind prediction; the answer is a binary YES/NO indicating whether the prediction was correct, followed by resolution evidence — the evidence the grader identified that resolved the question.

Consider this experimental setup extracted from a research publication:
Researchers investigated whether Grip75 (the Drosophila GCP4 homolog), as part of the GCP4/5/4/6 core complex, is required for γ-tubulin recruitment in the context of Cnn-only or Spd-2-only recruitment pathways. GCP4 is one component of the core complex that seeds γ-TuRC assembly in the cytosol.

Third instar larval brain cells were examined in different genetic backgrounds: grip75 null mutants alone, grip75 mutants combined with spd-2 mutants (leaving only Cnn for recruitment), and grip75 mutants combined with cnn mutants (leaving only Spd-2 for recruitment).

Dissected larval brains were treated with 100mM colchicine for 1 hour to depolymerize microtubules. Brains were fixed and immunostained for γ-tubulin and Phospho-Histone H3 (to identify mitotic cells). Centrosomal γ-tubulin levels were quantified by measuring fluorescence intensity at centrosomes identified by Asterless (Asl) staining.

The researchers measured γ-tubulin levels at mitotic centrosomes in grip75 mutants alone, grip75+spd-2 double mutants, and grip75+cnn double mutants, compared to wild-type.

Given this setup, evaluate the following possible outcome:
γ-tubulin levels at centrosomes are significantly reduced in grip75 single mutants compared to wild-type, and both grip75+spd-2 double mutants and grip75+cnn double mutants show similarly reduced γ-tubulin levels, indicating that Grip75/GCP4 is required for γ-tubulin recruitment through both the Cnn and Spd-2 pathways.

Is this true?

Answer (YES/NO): NO